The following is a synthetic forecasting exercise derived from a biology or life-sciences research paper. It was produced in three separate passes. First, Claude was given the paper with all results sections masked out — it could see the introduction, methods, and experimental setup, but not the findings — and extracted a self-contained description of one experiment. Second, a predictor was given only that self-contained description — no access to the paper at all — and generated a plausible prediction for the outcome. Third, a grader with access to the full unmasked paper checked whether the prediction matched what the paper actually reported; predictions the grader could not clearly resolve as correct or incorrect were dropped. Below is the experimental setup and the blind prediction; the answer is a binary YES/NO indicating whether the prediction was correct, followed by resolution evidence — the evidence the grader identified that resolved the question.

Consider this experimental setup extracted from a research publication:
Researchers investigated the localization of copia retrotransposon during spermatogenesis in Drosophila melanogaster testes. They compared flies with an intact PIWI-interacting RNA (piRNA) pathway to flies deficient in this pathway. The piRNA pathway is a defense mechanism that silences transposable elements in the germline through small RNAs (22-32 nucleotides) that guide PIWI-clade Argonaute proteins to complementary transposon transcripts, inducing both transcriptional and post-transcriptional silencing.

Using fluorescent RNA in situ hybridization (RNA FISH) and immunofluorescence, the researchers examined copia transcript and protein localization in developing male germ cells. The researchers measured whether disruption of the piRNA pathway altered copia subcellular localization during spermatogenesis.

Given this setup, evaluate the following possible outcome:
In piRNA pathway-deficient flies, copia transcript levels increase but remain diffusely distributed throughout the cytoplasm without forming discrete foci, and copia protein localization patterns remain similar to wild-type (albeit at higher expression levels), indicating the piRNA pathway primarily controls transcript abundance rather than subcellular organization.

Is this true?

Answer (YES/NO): NO